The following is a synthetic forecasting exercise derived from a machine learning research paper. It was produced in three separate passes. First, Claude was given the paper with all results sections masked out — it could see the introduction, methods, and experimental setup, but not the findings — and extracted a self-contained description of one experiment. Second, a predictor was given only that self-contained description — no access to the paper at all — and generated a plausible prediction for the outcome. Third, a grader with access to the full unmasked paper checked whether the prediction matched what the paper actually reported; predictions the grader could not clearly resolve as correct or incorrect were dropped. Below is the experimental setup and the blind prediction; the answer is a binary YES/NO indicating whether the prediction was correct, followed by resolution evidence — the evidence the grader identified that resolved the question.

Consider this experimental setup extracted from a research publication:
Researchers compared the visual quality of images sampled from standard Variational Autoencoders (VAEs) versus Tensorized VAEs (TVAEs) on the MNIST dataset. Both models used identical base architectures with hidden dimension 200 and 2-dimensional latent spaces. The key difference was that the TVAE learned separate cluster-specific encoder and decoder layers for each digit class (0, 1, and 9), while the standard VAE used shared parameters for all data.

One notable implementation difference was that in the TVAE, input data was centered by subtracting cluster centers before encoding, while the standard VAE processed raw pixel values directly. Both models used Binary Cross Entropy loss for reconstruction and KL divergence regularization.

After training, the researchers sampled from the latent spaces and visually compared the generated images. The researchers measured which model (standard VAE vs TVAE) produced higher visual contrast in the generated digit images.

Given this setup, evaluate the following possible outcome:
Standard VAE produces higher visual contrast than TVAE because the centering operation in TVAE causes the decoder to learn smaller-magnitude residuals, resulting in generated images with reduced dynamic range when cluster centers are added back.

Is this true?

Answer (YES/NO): YES